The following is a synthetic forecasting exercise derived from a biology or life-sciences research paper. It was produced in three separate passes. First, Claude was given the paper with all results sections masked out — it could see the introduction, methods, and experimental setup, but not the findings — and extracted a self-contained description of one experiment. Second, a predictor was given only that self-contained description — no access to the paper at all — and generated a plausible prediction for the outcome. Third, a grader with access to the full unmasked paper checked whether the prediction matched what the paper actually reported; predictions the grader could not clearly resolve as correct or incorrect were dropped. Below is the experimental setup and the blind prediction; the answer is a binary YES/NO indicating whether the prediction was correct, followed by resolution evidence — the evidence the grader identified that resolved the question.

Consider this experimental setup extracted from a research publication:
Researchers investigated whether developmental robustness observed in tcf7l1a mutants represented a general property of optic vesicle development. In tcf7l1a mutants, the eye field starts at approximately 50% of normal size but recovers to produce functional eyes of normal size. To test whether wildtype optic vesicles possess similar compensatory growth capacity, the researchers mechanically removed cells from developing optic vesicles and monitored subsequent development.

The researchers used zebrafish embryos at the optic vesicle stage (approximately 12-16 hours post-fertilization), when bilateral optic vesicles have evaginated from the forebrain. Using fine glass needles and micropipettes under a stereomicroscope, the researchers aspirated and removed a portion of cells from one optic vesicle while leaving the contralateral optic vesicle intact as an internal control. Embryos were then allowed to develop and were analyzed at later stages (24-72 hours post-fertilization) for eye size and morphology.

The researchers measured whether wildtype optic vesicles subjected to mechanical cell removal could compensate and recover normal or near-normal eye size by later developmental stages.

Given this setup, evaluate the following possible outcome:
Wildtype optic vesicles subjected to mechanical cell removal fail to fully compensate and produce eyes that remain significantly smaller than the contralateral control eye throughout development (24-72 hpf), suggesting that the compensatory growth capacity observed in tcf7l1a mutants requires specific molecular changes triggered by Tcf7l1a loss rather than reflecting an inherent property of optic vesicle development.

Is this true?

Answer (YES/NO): NO